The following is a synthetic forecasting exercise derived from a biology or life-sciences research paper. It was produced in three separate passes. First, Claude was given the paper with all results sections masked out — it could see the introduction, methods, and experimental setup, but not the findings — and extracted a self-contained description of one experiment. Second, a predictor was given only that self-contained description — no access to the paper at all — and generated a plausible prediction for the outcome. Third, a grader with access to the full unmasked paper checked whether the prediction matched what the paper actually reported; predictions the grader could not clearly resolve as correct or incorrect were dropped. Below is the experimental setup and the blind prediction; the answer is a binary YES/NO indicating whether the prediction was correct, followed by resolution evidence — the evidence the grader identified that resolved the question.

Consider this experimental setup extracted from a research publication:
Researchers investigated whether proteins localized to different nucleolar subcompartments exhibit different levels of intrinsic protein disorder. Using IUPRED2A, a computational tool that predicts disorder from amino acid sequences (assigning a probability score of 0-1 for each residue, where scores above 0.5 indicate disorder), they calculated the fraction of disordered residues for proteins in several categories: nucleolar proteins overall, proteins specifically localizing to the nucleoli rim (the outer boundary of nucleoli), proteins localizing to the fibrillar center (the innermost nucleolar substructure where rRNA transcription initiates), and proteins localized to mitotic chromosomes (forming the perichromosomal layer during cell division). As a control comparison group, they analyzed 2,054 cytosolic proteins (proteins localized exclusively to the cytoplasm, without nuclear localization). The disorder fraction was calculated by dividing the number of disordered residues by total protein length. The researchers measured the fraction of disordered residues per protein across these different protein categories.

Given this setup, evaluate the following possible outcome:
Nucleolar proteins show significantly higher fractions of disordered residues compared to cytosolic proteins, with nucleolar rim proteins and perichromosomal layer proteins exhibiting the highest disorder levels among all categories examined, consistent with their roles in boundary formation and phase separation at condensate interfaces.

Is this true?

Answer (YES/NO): YES